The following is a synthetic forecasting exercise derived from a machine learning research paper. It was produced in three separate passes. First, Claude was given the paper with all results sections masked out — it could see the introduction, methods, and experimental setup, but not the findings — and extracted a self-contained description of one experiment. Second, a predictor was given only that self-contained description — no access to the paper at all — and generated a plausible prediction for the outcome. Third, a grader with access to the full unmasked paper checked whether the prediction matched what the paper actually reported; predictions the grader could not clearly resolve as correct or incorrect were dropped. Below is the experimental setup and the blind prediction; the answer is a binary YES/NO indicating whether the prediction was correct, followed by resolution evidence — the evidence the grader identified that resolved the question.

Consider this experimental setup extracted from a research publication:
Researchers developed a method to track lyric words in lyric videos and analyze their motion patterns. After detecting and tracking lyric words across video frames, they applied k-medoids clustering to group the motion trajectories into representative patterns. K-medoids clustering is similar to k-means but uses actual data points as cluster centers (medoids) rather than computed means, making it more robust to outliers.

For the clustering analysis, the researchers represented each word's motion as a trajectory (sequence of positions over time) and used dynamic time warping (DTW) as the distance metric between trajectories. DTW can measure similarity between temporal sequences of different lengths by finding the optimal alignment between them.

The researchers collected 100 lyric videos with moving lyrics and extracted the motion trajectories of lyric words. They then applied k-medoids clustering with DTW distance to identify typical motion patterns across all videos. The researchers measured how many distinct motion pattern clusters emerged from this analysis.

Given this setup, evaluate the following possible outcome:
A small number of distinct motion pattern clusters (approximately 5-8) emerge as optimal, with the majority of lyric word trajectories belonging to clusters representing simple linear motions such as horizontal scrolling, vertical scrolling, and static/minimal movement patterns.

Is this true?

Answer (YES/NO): NO